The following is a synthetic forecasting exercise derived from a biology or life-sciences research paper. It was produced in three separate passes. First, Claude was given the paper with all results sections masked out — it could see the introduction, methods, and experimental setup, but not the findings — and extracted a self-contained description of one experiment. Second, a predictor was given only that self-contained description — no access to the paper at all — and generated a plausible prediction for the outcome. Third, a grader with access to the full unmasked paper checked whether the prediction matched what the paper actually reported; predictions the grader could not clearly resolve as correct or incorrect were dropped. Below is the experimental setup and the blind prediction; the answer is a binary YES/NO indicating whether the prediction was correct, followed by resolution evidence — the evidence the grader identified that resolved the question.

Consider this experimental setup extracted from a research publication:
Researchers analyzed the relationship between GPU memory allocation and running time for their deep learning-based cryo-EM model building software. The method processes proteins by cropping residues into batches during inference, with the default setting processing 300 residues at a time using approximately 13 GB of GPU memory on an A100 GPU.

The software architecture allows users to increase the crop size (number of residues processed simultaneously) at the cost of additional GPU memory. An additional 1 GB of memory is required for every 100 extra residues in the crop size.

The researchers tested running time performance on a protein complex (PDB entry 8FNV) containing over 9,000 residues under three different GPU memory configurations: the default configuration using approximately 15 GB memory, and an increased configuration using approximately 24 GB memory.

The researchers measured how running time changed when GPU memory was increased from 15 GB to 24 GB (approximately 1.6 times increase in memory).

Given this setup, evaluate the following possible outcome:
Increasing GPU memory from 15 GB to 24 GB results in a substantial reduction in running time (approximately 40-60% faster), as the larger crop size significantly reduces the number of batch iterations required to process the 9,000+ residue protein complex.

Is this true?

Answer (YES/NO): NO